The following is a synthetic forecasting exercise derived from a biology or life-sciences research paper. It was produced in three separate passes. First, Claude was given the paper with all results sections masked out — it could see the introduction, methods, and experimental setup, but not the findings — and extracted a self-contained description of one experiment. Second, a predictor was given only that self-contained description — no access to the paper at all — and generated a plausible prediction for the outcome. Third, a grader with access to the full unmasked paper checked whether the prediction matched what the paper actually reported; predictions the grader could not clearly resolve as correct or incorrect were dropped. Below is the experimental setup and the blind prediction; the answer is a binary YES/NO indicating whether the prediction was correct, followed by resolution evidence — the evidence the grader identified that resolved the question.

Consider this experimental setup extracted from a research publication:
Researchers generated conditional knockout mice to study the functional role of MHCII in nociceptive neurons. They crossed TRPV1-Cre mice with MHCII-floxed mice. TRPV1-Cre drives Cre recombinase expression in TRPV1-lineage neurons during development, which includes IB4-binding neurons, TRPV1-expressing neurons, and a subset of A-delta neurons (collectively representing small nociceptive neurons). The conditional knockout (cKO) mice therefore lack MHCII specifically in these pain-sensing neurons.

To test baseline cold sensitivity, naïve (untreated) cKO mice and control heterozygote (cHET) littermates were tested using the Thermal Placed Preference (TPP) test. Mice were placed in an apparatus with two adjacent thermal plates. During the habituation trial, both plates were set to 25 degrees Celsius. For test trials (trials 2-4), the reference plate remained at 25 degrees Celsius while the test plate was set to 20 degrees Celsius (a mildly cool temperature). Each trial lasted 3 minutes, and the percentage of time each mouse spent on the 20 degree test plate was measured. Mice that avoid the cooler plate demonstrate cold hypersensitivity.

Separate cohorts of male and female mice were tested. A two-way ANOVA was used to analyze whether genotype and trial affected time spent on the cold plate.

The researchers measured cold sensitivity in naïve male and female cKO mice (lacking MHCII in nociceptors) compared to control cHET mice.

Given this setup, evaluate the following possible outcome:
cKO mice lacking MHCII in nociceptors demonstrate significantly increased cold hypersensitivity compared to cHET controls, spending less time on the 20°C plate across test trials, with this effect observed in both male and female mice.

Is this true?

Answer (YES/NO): NO